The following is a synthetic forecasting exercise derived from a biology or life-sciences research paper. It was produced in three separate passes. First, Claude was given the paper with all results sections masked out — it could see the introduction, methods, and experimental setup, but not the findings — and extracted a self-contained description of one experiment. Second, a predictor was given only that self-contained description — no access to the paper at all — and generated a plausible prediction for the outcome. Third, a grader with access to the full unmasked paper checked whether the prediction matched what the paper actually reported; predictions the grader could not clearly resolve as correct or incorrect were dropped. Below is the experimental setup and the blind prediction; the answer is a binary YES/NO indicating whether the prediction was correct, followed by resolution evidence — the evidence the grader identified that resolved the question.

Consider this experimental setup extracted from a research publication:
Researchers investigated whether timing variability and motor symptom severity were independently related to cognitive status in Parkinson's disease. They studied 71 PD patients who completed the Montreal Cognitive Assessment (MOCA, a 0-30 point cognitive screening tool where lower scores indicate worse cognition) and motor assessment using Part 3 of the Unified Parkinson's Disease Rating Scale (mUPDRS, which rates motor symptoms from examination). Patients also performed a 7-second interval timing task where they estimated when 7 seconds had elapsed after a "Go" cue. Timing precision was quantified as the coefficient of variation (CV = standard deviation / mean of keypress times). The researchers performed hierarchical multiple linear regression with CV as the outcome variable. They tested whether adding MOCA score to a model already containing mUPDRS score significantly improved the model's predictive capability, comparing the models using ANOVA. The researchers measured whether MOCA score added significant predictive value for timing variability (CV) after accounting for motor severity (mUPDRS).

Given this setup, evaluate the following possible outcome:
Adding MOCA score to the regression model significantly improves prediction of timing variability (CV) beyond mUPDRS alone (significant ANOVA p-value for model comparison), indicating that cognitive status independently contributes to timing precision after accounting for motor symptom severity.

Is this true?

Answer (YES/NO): YES